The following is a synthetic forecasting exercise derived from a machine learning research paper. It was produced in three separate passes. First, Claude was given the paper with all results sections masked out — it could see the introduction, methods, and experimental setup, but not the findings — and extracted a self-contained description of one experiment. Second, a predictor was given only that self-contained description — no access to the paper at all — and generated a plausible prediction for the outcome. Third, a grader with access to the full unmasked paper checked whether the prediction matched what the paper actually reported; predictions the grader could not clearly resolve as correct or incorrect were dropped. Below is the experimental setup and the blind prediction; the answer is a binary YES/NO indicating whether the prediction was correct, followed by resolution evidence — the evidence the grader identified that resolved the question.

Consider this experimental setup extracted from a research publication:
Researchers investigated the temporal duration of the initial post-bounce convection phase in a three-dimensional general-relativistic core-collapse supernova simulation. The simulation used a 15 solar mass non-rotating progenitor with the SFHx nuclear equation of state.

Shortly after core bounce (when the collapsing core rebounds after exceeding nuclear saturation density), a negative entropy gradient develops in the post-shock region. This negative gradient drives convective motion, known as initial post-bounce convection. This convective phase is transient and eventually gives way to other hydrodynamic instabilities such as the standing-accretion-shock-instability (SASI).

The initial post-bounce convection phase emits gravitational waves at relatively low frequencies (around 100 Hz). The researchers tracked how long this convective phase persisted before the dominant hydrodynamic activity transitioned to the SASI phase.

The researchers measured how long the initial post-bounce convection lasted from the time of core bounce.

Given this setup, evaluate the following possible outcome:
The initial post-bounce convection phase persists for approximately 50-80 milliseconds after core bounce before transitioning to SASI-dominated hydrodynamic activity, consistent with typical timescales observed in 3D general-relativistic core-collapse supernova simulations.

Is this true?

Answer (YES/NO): NO